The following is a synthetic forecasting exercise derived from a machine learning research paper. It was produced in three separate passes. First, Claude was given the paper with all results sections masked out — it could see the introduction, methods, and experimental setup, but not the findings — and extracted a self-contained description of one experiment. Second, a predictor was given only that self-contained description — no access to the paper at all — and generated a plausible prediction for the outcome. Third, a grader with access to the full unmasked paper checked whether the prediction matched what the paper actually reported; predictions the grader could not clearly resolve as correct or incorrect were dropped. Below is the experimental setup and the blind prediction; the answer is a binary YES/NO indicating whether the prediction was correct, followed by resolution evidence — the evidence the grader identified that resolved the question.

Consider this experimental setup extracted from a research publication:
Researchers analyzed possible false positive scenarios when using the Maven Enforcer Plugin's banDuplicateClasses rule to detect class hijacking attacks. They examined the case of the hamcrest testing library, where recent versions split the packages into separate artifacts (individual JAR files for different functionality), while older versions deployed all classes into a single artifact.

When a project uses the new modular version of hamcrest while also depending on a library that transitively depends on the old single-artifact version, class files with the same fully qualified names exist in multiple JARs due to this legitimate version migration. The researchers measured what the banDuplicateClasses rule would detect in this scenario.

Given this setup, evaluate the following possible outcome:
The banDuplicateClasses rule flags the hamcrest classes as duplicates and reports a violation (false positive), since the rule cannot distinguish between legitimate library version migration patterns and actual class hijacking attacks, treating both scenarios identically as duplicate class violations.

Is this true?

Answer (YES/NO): YES